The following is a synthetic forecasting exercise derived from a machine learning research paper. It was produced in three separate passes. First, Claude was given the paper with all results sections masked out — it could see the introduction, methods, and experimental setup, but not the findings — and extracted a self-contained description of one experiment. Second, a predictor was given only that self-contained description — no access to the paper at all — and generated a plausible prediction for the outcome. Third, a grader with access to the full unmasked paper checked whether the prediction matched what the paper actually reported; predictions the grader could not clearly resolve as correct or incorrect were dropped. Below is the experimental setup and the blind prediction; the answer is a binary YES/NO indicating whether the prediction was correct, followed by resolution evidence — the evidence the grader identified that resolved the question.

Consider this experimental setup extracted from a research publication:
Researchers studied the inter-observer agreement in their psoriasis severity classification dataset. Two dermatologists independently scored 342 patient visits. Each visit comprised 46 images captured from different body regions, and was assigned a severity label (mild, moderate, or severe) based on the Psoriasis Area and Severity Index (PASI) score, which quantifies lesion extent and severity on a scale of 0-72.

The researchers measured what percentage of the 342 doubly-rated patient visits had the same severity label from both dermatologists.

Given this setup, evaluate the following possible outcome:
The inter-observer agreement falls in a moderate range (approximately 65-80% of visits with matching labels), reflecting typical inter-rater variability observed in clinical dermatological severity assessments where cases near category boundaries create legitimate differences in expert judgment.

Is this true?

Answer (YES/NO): NO